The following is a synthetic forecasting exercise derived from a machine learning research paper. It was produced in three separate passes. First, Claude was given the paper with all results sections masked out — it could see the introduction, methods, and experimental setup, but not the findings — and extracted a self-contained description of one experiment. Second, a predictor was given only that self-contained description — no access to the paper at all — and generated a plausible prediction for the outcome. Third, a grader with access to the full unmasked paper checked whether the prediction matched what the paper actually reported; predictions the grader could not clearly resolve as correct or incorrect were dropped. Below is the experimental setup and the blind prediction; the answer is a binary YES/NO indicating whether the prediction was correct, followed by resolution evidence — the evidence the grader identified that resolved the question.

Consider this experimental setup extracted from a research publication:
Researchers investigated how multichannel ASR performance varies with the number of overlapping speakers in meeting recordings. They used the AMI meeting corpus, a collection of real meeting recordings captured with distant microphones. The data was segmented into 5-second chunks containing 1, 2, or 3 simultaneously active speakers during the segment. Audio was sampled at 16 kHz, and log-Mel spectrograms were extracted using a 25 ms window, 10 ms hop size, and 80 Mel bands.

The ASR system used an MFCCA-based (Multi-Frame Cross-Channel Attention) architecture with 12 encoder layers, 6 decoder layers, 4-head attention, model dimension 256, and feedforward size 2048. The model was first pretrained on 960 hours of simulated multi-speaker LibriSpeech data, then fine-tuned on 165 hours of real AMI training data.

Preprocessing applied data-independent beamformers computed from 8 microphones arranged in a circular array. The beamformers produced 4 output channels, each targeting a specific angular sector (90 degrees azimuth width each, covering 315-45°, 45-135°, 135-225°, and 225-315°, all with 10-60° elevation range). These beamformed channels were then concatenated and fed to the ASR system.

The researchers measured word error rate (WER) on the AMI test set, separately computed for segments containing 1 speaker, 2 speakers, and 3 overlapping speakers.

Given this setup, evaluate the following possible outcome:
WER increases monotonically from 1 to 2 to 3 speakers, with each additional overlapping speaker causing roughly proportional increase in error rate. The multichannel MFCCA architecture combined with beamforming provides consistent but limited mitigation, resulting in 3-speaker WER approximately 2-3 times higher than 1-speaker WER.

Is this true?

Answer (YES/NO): NO